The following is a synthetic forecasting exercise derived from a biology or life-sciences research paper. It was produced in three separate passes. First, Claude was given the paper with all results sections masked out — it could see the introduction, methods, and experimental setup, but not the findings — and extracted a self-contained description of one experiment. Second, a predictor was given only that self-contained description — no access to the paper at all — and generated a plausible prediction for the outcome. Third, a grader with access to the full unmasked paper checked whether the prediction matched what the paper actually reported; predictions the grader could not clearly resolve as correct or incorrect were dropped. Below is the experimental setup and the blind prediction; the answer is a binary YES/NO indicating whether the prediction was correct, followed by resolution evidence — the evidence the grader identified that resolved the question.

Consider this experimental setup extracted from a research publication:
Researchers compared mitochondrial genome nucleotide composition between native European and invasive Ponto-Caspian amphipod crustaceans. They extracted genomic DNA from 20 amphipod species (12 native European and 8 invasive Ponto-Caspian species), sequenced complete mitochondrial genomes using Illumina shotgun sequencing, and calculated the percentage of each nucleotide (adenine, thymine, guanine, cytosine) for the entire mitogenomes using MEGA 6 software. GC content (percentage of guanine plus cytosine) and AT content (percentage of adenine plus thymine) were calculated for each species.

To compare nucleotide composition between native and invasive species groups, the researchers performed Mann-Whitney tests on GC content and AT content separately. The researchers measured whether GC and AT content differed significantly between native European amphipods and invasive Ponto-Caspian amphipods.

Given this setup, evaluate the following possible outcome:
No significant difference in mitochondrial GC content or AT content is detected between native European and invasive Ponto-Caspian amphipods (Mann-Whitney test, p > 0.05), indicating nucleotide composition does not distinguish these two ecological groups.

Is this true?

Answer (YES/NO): NO